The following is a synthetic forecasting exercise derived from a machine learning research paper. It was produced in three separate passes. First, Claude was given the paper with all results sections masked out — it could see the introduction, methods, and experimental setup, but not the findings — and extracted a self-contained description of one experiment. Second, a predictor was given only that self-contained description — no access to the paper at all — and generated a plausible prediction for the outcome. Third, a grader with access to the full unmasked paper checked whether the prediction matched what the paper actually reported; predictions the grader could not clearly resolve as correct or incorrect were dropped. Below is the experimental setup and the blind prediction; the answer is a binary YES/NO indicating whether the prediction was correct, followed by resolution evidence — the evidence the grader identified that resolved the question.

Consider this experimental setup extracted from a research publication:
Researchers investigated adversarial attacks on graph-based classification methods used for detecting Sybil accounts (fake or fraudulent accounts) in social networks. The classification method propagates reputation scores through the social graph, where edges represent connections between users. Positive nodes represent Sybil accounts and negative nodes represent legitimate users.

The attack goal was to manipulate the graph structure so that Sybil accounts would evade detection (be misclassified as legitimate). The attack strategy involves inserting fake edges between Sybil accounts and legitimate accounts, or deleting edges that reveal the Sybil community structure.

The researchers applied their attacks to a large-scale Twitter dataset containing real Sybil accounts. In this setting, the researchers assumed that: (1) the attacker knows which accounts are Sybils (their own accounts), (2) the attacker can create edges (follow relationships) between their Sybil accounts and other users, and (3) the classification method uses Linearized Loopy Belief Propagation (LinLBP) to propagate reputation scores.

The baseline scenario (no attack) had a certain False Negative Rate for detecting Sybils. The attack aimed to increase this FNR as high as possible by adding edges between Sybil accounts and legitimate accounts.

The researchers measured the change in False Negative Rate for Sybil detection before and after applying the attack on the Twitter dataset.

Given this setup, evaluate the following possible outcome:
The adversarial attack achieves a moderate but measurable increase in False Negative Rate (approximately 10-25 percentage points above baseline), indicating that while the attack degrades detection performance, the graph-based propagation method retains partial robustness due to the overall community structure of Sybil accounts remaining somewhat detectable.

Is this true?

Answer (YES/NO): NO